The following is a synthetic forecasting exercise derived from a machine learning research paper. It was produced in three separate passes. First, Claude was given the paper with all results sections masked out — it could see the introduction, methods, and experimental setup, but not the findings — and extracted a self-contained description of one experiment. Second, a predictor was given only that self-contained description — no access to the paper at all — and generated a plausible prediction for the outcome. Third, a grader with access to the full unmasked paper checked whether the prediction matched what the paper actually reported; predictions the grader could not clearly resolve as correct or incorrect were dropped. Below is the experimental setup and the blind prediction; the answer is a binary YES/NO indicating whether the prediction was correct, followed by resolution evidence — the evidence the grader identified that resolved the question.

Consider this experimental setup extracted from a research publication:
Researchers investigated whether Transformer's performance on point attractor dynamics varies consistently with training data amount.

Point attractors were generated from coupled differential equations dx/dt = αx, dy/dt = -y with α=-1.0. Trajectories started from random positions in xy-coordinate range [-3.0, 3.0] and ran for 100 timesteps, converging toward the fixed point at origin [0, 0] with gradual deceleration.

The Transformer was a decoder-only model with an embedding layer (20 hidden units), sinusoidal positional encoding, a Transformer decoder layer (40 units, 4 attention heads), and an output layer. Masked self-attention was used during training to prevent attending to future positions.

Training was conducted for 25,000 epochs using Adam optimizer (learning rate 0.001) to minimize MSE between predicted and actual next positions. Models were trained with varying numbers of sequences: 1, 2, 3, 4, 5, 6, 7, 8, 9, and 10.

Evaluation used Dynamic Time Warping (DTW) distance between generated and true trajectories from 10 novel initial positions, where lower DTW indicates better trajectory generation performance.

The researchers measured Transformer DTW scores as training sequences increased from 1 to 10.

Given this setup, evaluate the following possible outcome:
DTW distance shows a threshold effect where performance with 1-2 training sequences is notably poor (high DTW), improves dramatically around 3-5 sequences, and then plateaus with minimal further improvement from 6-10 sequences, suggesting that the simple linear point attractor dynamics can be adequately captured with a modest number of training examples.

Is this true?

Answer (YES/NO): NO